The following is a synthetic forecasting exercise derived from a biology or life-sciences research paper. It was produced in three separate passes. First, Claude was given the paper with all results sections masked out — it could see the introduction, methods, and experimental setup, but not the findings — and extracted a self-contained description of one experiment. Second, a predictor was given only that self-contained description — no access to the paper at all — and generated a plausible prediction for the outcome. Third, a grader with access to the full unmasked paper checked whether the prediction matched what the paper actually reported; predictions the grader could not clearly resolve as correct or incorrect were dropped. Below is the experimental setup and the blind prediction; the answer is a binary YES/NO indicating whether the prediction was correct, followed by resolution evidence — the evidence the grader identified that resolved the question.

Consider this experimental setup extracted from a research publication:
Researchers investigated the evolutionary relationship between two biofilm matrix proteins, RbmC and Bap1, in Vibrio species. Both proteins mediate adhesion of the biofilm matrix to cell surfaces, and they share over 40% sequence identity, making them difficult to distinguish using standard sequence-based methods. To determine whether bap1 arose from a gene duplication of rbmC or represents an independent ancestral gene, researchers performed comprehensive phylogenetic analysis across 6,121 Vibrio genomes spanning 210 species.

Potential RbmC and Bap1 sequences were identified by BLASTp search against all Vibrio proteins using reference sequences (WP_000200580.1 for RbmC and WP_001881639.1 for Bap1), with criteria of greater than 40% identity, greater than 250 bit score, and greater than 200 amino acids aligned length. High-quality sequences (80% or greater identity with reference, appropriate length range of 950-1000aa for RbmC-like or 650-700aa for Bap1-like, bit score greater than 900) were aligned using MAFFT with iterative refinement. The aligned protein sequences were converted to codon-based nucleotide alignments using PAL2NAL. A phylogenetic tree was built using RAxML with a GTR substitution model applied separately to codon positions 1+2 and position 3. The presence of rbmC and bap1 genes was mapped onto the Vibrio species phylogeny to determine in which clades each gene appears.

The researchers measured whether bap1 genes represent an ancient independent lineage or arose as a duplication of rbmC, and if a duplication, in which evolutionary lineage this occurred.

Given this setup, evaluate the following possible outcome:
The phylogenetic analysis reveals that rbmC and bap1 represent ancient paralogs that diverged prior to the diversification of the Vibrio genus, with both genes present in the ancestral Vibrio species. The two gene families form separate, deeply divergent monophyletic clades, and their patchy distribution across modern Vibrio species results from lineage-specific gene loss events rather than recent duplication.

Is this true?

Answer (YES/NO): NO